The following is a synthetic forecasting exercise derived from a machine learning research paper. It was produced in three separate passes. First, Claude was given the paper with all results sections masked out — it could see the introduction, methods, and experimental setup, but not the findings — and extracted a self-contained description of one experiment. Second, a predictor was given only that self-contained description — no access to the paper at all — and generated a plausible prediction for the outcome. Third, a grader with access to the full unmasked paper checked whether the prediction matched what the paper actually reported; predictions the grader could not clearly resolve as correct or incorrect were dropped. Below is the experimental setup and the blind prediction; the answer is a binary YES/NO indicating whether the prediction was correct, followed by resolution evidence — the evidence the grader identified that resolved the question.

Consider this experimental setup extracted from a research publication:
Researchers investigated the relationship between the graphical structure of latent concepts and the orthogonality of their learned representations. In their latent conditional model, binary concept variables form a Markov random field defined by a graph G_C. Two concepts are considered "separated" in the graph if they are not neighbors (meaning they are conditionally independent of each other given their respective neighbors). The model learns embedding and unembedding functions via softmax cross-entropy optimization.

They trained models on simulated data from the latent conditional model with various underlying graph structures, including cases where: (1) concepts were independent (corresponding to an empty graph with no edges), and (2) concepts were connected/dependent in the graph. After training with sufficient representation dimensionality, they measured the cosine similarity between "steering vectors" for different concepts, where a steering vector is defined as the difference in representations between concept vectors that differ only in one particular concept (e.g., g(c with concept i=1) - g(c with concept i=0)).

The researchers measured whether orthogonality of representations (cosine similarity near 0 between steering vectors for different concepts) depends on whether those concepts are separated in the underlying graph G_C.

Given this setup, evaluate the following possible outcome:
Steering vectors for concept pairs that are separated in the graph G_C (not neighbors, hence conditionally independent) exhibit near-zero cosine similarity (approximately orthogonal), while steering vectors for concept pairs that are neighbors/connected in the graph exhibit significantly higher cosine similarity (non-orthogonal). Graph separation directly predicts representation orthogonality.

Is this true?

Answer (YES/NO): NO